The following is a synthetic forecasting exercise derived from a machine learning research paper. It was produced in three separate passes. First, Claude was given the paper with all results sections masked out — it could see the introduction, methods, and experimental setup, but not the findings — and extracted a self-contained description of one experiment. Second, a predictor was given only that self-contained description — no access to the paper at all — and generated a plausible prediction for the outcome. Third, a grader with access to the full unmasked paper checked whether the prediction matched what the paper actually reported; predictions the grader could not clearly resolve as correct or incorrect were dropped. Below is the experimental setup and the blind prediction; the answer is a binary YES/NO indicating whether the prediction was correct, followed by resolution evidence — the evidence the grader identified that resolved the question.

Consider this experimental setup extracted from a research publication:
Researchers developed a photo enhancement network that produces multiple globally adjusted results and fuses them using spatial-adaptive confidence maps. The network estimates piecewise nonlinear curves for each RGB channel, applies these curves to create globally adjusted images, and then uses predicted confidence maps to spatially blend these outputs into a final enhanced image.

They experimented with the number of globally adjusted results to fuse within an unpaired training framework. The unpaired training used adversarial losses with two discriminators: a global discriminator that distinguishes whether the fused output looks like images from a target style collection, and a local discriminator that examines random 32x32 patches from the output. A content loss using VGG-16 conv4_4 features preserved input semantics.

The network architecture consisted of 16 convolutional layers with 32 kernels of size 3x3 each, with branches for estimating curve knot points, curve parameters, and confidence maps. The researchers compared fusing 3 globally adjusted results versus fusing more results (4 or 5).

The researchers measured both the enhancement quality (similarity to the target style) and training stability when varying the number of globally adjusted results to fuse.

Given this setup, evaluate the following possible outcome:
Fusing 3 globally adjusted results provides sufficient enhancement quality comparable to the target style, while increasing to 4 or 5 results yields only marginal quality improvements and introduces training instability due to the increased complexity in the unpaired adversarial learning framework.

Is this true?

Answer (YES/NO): NO